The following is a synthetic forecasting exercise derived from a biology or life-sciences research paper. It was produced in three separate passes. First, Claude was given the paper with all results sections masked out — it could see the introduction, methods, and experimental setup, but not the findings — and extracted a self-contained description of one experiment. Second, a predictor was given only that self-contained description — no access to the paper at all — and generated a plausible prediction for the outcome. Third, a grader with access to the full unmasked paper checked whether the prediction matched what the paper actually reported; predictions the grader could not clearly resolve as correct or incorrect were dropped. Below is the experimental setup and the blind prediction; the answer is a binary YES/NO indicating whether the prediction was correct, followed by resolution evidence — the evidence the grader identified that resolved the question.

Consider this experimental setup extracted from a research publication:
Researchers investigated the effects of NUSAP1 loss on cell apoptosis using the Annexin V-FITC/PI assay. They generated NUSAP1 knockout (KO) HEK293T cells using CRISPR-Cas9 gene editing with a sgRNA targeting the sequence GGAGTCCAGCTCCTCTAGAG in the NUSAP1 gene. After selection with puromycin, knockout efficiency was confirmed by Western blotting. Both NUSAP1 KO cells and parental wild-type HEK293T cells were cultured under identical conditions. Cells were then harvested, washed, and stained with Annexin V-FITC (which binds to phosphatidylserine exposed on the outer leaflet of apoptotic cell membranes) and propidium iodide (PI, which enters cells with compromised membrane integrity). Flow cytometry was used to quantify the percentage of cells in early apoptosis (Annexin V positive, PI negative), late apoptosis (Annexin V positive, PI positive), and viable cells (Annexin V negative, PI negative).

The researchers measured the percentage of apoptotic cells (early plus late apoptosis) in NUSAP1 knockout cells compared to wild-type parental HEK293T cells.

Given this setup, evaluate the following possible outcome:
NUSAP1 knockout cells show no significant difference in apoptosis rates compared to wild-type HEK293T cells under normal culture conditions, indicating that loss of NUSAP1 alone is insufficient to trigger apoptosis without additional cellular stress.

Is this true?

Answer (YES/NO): NO